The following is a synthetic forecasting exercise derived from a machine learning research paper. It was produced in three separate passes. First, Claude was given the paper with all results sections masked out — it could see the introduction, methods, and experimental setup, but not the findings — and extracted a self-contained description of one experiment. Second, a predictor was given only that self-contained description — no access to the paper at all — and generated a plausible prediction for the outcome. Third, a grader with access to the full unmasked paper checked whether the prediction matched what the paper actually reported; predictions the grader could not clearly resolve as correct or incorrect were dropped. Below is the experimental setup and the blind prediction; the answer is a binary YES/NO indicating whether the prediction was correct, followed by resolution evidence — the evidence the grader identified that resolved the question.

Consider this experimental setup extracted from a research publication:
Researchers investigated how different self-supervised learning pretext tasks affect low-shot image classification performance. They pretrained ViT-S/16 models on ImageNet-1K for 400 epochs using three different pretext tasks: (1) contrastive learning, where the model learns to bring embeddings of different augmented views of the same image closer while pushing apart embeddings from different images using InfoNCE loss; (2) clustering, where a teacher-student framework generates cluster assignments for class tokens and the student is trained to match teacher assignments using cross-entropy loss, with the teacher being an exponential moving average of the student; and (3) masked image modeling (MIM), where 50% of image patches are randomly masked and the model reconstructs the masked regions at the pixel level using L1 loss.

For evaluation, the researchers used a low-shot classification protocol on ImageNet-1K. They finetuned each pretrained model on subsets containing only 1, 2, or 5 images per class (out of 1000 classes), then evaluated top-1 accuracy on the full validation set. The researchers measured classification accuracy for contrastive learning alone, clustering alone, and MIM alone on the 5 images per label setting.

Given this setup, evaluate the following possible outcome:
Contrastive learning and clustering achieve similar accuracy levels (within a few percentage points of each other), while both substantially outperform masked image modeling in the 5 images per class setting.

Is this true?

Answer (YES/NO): NO